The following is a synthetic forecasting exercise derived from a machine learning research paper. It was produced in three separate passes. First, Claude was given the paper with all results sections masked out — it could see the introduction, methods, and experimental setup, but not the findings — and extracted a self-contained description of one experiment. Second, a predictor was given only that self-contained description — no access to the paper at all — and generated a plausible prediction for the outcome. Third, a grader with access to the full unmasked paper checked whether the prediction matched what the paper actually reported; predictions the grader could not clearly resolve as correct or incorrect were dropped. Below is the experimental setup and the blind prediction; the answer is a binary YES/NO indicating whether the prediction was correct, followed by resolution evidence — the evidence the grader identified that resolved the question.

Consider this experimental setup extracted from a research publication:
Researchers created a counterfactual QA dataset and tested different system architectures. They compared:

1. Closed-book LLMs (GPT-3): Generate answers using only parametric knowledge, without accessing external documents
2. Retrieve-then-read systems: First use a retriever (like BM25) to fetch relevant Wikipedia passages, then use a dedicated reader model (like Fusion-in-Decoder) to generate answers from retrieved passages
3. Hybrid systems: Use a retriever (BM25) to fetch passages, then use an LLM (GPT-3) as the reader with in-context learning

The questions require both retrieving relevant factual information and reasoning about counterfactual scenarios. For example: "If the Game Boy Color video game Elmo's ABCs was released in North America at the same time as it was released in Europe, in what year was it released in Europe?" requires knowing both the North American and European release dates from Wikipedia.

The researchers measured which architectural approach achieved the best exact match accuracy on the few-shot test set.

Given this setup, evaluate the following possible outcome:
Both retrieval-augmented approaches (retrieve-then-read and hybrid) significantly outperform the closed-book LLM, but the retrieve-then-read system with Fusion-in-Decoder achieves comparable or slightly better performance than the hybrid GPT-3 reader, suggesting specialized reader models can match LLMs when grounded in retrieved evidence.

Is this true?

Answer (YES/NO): NO